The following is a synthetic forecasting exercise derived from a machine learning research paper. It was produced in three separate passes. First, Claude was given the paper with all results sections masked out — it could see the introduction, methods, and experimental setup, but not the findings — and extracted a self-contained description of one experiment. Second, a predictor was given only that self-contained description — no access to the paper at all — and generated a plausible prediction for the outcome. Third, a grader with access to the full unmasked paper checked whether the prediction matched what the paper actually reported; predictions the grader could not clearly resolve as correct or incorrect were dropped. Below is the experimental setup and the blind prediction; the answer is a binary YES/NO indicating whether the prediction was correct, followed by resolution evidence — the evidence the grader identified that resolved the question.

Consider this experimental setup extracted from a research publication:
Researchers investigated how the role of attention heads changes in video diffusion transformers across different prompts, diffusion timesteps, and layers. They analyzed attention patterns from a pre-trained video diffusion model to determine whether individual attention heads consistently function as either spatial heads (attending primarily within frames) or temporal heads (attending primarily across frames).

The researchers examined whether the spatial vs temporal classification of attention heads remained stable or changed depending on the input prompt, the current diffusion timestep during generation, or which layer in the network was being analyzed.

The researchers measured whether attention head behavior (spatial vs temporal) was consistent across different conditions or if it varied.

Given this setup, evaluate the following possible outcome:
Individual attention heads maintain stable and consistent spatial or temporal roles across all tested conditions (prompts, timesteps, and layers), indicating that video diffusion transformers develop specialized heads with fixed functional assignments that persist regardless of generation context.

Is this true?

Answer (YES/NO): NO